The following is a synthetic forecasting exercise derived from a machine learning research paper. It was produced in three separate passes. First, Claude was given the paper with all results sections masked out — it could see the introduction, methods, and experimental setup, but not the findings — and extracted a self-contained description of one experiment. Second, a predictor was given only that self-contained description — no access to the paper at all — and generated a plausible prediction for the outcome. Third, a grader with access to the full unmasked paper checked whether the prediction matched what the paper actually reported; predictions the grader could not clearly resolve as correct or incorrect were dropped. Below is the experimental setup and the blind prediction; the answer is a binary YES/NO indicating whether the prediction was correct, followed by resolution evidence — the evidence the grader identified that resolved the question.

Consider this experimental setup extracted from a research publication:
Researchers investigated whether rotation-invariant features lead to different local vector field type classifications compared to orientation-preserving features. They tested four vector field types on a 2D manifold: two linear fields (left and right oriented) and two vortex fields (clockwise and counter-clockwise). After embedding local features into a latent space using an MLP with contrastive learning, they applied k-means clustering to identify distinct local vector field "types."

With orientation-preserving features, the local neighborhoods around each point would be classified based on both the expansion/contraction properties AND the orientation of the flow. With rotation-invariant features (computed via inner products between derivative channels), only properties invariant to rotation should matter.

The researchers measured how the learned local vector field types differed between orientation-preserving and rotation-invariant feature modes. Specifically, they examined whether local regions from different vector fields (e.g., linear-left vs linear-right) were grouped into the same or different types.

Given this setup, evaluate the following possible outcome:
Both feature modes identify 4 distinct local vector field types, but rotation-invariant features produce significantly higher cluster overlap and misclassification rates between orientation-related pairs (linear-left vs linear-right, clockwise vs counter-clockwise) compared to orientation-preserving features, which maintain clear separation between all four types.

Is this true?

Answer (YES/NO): NO